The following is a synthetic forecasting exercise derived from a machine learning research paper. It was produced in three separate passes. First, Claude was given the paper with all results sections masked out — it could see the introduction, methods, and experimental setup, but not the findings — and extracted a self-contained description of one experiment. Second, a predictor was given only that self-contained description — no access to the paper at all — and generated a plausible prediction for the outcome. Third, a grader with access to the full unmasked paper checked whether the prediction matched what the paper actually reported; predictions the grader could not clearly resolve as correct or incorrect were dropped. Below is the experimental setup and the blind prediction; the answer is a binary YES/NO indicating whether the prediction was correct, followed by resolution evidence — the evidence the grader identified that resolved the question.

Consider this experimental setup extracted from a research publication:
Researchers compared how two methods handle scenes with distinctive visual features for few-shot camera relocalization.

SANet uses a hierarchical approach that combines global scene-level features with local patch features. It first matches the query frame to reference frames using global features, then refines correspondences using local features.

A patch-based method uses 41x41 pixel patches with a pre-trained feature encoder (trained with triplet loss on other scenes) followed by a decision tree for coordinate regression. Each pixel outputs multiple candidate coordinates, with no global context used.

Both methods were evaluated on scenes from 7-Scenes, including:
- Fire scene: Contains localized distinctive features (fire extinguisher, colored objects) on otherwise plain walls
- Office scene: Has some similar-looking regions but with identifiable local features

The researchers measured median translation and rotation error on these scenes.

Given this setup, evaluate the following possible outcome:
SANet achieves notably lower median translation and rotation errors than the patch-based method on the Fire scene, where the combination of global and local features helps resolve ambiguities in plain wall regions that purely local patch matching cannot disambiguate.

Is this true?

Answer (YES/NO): NO